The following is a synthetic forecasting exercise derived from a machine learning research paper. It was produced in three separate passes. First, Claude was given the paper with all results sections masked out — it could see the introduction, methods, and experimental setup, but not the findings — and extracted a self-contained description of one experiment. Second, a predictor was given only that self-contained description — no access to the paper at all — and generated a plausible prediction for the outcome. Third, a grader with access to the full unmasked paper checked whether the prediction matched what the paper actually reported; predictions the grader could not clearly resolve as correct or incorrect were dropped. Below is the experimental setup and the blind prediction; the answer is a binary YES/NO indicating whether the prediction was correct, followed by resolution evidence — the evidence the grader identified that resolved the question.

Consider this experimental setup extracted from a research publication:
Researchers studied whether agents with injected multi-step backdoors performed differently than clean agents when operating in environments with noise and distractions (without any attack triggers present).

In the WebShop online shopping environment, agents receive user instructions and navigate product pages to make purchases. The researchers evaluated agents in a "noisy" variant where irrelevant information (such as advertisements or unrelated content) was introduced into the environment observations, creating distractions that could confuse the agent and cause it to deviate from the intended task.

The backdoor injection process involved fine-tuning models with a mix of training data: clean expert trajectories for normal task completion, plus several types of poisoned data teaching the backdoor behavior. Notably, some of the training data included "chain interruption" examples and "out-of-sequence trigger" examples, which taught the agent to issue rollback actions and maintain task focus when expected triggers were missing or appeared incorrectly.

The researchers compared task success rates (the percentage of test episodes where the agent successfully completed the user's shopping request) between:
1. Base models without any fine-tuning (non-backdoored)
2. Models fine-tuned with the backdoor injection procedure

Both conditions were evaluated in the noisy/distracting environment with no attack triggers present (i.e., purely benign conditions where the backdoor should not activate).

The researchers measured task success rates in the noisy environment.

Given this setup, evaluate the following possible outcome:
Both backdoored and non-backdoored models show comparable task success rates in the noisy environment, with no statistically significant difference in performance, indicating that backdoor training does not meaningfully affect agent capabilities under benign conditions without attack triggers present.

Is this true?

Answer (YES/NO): NO